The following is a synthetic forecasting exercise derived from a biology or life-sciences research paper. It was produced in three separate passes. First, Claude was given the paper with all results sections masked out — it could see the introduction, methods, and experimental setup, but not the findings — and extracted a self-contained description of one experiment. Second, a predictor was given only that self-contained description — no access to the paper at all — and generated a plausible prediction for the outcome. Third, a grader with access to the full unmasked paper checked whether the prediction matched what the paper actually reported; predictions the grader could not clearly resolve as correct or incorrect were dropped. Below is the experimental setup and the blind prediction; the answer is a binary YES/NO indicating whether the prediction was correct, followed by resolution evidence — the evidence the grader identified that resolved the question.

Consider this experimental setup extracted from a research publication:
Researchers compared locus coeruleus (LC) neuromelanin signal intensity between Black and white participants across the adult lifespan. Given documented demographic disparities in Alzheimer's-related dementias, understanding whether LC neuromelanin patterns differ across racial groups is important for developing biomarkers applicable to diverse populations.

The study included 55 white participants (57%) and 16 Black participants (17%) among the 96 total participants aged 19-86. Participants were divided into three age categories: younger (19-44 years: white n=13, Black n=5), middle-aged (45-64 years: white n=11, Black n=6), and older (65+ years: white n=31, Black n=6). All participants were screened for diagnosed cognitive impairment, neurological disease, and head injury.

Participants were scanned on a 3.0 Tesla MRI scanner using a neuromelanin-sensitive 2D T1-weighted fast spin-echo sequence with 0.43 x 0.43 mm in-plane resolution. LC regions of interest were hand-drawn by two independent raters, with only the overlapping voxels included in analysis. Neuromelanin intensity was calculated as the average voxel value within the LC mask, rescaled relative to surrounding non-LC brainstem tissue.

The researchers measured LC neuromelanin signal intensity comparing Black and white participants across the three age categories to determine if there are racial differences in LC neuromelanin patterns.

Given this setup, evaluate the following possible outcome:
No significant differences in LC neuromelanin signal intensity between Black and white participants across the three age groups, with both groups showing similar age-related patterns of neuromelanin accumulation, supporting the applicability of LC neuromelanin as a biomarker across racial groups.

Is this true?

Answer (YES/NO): YES